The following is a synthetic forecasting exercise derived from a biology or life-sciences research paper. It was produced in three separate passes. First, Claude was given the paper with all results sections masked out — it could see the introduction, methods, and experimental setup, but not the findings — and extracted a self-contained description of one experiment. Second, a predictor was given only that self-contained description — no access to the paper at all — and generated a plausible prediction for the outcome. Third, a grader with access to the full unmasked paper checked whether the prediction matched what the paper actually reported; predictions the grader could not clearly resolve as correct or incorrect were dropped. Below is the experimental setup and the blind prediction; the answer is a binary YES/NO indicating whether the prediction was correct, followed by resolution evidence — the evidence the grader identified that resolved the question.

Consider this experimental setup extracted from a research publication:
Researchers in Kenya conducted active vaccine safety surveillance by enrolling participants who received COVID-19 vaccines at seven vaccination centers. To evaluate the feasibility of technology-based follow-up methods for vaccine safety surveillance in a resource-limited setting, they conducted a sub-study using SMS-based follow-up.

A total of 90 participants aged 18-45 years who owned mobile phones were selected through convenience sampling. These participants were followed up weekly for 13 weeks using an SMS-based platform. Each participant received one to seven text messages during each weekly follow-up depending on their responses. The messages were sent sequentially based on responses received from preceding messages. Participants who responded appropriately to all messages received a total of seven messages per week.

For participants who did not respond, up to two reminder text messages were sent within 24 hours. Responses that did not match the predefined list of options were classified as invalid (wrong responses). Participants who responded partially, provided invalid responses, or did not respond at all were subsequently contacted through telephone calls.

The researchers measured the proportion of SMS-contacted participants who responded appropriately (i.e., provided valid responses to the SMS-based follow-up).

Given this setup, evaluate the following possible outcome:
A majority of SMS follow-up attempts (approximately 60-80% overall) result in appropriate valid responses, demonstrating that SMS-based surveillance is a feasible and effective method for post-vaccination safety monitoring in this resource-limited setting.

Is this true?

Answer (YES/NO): NO